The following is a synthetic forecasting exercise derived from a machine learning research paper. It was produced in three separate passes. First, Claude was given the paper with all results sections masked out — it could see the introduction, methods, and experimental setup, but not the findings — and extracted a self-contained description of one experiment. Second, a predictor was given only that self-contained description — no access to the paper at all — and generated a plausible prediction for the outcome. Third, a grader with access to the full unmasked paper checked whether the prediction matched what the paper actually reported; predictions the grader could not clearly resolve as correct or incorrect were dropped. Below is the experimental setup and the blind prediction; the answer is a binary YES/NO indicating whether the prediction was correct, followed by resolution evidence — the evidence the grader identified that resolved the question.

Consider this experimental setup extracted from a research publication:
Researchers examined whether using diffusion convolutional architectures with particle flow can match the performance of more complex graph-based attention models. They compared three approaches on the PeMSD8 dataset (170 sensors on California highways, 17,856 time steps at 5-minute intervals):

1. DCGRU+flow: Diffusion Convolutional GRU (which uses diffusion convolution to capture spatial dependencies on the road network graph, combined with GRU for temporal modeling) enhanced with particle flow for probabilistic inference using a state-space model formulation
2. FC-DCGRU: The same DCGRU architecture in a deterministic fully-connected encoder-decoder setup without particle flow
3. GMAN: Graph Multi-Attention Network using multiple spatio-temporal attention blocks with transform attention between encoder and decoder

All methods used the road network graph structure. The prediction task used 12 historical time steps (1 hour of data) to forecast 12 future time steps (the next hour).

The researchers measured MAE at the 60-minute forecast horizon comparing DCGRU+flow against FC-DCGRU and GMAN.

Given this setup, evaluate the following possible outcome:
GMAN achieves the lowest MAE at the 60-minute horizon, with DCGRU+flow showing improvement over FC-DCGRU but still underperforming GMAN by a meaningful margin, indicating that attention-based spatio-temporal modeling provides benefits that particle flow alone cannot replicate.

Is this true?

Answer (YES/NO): YES